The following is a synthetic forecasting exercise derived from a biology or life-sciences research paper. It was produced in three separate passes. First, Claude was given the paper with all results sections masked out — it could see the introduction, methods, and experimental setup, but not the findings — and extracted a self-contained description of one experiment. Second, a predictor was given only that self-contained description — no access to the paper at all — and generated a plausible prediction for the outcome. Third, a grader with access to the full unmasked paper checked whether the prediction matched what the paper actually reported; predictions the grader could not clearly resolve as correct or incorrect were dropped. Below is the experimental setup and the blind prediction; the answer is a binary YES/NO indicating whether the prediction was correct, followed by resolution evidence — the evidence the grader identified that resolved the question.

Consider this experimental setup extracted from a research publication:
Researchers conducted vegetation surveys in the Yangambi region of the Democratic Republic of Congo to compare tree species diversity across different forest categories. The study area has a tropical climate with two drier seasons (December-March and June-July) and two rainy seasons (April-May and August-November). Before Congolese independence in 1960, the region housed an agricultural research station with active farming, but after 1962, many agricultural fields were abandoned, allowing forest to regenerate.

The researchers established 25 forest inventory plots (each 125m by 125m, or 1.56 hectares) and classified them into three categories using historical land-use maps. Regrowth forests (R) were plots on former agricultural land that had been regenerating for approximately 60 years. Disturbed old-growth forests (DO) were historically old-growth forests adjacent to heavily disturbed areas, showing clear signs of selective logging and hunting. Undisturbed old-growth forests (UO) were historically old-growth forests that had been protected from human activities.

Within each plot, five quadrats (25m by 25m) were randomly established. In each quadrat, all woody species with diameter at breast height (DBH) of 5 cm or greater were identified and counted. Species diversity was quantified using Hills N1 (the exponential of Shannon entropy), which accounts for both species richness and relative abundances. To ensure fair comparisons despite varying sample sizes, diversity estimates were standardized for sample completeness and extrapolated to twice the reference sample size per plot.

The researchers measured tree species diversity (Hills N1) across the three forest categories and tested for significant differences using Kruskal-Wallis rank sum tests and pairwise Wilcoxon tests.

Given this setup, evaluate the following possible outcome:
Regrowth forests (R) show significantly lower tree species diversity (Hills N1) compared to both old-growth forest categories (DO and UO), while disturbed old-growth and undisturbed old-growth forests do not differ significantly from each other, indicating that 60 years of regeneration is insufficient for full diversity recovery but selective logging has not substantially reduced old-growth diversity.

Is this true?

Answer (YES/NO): NO